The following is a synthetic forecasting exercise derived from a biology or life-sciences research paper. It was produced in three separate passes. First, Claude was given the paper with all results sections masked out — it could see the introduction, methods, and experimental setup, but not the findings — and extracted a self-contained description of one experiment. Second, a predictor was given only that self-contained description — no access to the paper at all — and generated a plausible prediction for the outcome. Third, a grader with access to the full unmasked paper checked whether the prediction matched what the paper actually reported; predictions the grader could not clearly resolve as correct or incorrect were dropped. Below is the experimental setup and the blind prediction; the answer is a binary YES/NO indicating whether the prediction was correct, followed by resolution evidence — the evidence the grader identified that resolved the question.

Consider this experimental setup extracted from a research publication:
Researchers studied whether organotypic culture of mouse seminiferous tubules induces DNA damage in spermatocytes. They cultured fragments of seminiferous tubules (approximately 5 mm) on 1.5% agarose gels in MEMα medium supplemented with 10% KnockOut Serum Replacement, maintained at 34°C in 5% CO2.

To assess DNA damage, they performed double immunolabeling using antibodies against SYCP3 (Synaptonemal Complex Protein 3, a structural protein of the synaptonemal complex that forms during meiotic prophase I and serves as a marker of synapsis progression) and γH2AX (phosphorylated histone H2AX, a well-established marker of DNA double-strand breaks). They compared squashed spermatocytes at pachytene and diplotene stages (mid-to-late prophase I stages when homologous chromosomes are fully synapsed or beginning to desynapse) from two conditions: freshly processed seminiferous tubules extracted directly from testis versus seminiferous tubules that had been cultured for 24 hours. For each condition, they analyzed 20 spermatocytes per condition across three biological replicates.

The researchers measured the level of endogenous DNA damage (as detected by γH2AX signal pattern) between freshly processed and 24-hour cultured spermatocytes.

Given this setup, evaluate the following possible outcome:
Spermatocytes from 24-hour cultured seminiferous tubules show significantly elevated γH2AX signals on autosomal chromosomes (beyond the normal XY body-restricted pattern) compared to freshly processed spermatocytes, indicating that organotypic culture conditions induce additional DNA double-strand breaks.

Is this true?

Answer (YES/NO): NO